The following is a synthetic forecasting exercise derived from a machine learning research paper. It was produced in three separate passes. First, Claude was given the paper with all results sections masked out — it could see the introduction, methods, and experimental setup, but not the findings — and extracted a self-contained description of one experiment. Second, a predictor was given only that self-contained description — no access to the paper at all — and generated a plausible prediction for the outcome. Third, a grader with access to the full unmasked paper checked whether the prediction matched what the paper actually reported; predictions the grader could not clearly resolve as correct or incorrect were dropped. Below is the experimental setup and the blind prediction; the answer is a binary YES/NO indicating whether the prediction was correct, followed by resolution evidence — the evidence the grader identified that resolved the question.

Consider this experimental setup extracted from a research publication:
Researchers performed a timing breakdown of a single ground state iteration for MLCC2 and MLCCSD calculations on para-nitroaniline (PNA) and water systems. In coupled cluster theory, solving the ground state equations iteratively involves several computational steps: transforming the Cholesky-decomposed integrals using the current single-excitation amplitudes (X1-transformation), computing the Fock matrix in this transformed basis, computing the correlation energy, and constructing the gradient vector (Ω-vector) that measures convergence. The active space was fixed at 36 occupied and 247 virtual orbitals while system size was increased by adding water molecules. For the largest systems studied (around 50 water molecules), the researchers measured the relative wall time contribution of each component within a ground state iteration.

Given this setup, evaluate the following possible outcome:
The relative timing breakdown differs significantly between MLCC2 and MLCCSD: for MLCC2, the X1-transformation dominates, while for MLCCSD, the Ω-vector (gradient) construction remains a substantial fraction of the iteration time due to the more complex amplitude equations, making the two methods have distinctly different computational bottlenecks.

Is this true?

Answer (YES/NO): NO